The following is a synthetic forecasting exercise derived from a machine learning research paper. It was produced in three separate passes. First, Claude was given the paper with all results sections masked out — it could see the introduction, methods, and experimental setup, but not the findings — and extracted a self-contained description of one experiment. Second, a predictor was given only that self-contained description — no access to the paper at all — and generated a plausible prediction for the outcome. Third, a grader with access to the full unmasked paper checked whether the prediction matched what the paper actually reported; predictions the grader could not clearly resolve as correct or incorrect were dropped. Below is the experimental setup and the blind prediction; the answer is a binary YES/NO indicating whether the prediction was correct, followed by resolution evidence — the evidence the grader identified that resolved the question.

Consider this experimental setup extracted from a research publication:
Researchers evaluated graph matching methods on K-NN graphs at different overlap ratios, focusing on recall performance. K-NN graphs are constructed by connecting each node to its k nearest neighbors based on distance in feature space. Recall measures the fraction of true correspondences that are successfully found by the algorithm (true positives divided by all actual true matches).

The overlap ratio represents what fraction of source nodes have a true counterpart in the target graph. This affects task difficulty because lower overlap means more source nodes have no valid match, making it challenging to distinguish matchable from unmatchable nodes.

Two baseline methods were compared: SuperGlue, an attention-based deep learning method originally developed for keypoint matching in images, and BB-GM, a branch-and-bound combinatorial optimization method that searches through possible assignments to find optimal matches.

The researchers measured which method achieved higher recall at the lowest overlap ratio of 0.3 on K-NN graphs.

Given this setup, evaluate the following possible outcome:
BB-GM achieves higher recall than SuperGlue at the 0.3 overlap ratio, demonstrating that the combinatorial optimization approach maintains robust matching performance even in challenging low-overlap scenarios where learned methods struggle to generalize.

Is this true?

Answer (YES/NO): NO